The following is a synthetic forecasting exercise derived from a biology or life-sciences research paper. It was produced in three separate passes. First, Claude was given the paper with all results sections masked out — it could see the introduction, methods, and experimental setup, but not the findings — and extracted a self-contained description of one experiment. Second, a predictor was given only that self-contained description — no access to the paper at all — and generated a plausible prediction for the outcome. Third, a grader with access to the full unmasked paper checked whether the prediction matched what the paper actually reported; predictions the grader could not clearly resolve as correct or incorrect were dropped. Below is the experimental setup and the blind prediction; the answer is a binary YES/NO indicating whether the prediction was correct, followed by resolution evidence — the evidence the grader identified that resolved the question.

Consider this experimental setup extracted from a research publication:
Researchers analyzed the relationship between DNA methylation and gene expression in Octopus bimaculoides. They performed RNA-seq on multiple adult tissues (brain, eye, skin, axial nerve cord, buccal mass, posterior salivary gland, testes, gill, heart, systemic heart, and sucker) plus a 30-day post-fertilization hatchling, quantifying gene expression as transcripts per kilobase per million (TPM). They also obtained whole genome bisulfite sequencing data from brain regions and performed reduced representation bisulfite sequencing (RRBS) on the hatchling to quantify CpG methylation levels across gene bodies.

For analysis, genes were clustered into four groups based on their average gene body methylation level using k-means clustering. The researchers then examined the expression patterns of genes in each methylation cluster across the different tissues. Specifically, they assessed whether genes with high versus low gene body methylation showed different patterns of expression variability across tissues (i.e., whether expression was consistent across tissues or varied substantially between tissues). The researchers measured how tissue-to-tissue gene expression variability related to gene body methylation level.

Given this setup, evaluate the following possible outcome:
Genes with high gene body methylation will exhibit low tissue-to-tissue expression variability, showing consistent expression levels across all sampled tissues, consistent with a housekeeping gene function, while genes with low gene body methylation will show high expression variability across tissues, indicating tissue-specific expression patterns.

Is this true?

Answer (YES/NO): YES